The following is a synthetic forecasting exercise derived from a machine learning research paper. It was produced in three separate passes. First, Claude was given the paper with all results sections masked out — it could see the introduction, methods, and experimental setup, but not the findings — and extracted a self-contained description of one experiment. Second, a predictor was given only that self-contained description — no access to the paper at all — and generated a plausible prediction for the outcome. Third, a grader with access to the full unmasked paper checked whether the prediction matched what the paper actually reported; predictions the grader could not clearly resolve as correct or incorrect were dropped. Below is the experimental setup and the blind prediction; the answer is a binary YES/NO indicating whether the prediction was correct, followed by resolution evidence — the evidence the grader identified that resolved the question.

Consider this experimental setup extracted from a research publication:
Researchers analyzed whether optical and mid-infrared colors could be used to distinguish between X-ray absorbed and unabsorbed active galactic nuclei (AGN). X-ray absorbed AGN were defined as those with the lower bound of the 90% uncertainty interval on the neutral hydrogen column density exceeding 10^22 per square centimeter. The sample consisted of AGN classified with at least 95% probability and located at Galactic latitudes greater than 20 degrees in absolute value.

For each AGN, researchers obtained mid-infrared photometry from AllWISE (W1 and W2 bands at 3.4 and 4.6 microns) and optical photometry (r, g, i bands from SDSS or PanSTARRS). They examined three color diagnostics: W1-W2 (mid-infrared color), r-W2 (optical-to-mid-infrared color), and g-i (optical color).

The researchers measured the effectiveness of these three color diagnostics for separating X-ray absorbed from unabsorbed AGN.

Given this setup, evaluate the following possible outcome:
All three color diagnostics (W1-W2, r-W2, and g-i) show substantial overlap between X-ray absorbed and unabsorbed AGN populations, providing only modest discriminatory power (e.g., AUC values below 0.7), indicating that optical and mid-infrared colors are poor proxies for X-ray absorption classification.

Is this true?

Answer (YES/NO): YES